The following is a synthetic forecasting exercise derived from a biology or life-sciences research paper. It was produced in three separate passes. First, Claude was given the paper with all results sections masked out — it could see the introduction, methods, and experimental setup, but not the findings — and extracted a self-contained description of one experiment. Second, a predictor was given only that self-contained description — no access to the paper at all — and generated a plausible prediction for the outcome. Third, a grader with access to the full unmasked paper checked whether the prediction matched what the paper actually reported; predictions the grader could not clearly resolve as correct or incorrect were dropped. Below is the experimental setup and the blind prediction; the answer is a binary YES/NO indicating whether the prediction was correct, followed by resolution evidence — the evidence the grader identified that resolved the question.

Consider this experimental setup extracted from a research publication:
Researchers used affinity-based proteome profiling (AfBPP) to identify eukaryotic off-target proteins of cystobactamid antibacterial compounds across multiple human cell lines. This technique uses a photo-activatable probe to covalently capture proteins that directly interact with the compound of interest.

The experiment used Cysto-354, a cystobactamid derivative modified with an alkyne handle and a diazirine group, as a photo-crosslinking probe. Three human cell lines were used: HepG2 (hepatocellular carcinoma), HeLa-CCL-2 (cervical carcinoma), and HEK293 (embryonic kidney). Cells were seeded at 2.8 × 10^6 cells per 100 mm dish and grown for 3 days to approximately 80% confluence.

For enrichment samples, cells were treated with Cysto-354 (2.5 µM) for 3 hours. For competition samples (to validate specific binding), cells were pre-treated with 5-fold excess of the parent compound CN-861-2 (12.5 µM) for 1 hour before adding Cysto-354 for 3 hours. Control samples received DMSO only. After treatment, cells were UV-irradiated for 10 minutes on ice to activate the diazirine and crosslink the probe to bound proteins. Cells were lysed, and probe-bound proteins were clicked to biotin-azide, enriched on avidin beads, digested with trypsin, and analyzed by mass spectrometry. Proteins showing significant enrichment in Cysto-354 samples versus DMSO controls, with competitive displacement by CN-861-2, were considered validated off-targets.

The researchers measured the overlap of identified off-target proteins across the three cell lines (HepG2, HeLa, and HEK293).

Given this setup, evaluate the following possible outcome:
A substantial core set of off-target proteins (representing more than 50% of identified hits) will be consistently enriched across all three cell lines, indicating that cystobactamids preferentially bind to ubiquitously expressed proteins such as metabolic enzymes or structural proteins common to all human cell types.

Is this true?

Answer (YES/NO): NO